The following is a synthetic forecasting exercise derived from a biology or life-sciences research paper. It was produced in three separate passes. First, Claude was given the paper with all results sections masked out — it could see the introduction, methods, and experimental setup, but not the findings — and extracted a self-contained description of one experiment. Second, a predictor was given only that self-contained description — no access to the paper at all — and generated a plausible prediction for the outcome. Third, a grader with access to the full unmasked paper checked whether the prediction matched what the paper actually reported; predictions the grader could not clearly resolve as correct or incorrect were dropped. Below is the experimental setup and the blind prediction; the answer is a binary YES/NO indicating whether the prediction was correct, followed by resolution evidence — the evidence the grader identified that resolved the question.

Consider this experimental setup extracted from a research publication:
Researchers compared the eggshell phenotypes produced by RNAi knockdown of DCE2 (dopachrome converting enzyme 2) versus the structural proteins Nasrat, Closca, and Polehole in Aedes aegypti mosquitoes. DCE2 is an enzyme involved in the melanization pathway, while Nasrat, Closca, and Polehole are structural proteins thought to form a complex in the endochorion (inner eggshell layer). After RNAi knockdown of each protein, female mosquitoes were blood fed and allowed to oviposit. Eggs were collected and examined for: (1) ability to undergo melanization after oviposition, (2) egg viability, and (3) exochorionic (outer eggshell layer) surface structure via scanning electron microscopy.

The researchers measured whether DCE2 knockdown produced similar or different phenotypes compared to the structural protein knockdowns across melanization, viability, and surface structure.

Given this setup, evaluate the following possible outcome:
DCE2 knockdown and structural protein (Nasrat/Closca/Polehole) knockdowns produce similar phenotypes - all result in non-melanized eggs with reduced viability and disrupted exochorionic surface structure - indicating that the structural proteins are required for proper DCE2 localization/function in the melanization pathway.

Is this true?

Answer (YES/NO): NO